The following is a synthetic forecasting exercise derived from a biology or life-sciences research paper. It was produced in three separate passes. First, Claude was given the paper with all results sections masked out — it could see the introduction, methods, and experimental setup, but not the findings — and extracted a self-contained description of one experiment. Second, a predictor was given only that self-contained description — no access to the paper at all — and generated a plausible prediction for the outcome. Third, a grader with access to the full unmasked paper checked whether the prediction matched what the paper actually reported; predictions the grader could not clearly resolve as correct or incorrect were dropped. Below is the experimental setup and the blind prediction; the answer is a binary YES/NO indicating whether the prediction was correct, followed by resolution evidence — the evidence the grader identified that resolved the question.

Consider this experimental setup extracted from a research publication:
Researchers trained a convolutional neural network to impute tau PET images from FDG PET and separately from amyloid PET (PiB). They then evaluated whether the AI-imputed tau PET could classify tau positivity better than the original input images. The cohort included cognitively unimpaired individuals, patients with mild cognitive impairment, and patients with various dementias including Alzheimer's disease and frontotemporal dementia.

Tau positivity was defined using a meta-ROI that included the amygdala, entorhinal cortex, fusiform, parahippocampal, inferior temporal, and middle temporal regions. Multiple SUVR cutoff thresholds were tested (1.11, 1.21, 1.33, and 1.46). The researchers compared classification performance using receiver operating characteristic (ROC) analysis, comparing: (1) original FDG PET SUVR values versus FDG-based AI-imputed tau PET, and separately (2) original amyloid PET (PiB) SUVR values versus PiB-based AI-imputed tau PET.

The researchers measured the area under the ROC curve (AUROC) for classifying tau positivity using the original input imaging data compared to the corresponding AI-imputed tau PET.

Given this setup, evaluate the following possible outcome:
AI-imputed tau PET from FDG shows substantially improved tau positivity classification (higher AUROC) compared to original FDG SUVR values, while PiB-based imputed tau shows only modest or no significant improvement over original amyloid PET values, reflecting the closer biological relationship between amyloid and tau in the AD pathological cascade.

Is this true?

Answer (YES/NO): YES